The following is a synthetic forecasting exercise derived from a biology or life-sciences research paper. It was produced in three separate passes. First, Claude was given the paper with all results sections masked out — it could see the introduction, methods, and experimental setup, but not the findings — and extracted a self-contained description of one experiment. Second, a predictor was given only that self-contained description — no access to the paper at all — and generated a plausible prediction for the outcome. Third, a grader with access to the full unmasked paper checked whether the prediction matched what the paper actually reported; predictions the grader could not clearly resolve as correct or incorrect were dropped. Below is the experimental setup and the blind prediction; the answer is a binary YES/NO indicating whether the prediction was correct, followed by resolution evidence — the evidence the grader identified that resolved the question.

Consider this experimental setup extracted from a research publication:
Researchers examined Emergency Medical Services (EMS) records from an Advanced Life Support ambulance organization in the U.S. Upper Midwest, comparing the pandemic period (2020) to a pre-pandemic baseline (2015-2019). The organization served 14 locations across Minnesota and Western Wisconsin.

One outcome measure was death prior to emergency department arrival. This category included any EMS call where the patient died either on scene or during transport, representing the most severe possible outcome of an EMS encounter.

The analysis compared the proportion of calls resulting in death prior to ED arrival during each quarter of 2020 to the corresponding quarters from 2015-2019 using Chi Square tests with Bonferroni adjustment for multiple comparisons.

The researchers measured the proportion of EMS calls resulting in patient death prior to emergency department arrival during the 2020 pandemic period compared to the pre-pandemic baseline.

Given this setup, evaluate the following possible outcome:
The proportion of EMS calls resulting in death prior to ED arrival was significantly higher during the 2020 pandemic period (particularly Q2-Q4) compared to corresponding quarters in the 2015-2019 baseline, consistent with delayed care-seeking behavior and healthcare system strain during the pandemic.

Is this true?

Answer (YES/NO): YES